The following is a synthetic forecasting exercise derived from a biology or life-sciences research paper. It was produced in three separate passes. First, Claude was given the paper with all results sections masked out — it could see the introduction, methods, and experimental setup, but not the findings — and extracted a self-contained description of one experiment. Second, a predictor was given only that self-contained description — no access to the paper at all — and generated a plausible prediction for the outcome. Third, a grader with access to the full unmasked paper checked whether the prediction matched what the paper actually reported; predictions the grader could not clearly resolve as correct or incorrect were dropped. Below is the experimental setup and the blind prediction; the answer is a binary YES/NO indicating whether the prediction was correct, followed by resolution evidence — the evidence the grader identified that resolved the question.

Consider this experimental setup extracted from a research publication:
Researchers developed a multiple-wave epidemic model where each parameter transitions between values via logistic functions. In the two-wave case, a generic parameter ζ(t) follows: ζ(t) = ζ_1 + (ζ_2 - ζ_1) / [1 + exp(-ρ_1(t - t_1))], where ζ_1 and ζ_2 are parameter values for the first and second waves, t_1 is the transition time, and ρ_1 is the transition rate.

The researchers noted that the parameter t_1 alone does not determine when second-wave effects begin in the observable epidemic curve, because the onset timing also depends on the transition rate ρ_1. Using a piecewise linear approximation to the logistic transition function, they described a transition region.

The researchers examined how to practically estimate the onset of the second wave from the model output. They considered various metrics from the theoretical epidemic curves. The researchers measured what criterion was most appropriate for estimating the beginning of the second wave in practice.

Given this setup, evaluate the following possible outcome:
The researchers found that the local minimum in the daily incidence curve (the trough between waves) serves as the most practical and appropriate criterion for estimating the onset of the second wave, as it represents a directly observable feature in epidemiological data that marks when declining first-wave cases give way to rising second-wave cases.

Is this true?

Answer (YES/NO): YES